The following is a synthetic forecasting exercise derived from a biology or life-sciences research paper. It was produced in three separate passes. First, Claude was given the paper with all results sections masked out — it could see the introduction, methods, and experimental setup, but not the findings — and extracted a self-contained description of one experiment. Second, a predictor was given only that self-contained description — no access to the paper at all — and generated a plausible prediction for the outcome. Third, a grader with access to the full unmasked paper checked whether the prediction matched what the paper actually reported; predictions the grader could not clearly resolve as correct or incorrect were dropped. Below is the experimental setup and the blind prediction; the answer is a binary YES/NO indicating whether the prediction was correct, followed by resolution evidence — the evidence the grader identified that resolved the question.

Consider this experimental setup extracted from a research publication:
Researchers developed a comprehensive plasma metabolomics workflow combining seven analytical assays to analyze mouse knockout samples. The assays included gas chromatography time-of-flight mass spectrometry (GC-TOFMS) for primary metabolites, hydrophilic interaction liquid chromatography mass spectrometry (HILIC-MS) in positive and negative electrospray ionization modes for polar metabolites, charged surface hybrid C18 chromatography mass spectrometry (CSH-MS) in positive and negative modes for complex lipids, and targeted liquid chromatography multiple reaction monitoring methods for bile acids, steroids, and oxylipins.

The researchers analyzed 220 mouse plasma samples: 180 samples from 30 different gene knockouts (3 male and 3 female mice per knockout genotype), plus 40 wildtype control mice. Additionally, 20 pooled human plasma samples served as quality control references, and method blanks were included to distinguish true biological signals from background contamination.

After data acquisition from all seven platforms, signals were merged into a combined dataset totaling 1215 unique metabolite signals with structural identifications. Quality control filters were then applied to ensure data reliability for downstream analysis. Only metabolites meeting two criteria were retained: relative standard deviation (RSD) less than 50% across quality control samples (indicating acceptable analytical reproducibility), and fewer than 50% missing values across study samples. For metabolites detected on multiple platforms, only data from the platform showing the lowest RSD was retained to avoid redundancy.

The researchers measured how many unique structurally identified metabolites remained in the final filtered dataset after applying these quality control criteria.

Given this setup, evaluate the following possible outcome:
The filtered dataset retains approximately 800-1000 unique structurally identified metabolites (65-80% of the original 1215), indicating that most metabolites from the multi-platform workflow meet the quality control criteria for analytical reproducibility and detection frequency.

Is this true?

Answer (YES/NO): YES